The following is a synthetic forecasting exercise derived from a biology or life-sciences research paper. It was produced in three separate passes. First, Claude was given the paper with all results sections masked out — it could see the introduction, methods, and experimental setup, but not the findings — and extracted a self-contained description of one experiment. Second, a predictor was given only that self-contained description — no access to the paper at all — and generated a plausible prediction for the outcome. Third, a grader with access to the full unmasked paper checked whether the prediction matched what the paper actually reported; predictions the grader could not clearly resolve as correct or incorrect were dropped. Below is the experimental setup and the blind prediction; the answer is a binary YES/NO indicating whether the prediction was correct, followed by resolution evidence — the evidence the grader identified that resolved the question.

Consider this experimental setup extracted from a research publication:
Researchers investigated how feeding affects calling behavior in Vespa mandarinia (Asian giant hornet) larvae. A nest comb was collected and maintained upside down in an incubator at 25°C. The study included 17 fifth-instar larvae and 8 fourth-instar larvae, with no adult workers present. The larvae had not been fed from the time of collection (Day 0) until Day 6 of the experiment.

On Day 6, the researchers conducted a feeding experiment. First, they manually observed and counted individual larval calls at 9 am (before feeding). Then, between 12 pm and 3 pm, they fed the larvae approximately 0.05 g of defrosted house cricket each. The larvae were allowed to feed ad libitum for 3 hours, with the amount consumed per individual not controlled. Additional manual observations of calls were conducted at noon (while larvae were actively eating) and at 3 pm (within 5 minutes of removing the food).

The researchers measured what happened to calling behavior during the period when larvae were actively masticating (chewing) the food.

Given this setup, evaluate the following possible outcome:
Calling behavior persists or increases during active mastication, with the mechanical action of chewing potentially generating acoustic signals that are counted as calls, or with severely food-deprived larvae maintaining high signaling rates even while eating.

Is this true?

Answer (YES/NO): NO